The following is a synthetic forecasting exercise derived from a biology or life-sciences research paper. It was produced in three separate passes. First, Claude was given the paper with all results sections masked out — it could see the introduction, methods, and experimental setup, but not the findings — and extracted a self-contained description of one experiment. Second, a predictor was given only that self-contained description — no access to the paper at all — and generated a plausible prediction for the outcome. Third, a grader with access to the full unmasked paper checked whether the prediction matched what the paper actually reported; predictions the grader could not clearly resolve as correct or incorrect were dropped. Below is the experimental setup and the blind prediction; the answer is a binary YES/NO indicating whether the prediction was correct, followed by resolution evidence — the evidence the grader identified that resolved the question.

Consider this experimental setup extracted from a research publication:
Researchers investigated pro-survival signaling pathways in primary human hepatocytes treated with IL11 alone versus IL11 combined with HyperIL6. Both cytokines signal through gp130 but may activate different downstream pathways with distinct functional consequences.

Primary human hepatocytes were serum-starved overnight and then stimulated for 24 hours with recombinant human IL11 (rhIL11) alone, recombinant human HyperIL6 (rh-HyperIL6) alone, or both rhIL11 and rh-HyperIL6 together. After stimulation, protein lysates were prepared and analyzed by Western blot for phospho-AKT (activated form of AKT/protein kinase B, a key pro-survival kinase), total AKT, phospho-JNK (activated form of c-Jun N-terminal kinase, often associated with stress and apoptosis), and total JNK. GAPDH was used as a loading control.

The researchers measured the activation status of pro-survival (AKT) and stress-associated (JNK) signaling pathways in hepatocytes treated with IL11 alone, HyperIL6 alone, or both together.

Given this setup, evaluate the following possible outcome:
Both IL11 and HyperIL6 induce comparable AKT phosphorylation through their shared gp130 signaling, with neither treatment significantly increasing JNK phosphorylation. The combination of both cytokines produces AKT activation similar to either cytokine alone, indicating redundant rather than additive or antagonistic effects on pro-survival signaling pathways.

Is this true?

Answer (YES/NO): NO